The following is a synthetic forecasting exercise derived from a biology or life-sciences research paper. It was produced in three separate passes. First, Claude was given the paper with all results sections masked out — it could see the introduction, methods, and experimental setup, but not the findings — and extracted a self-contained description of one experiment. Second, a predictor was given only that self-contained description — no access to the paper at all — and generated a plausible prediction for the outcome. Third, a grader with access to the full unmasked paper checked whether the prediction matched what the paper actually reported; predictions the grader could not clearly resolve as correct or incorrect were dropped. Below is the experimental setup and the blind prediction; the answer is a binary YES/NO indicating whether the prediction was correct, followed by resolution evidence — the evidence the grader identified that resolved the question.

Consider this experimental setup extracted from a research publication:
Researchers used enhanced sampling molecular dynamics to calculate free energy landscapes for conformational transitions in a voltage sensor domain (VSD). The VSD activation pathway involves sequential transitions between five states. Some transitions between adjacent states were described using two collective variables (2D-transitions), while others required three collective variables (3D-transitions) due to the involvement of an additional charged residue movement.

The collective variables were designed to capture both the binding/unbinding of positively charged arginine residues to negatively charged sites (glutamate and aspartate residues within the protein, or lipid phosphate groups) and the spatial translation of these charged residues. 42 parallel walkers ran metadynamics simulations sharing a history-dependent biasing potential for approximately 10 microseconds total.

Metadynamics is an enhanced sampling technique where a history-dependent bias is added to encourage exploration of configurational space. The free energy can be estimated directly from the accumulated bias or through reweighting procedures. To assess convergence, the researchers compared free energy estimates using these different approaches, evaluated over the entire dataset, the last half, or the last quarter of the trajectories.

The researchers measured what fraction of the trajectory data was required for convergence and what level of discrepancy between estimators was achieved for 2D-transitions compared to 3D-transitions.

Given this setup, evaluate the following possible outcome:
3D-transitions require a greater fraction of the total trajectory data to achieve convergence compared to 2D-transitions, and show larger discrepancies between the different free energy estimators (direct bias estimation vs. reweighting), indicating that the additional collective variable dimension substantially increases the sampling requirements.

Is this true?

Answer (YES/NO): YES